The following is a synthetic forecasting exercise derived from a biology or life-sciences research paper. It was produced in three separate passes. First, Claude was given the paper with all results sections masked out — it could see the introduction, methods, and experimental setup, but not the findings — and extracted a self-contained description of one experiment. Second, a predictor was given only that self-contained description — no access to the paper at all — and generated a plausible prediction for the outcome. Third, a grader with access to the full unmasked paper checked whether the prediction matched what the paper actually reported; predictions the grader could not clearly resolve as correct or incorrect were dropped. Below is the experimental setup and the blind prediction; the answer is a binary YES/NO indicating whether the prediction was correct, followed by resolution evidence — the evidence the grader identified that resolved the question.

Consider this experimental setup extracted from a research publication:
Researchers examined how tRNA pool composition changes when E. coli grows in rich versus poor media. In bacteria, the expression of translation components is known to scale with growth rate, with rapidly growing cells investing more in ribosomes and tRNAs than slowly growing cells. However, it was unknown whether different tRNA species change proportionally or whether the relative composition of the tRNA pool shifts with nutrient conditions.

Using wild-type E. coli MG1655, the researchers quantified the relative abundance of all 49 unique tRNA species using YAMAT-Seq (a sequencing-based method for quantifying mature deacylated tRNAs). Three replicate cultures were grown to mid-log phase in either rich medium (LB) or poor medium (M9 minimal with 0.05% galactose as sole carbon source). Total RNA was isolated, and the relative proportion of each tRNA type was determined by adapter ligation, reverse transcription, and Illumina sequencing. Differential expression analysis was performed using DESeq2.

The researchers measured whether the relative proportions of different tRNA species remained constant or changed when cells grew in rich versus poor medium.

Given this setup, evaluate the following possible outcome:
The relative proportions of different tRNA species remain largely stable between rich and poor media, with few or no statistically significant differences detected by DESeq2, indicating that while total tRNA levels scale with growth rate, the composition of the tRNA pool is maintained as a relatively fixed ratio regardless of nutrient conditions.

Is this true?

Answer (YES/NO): NO